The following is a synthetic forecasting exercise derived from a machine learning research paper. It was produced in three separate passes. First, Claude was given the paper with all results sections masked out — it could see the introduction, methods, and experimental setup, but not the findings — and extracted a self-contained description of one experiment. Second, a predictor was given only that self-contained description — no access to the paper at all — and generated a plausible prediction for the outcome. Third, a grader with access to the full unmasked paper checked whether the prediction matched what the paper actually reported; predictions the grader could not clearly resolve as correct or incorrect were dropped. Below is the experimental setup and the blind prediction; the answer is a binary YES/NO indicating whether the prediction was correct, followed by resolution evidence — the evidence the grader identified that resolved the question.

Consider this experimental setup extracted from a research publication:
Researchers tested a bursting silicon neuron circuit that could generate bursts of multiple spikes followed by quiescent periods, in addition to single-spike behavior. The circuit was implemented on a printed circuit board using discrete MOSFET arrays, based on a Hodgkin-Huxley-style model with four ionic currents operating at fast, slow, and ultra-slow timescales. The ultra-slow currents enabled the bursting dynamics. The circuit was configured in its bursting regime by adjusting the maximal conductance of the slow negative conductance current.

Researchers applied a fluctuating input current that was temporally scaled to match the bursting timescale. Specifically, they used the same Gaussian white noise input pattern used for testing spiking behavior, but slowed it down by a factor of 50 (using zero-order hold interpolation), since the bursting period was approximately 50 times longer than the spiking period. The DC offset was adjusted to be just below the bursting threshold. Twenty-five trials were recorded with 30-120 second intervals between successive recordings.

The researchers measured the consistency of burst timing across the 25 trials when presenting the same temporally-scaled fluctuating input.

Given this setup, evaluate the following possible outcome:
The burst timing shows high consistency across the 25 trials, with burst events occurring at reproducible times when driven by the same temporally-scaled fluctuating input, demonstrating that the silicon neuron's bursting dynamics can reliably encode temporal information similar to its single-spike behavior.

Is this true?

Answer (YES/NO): YES